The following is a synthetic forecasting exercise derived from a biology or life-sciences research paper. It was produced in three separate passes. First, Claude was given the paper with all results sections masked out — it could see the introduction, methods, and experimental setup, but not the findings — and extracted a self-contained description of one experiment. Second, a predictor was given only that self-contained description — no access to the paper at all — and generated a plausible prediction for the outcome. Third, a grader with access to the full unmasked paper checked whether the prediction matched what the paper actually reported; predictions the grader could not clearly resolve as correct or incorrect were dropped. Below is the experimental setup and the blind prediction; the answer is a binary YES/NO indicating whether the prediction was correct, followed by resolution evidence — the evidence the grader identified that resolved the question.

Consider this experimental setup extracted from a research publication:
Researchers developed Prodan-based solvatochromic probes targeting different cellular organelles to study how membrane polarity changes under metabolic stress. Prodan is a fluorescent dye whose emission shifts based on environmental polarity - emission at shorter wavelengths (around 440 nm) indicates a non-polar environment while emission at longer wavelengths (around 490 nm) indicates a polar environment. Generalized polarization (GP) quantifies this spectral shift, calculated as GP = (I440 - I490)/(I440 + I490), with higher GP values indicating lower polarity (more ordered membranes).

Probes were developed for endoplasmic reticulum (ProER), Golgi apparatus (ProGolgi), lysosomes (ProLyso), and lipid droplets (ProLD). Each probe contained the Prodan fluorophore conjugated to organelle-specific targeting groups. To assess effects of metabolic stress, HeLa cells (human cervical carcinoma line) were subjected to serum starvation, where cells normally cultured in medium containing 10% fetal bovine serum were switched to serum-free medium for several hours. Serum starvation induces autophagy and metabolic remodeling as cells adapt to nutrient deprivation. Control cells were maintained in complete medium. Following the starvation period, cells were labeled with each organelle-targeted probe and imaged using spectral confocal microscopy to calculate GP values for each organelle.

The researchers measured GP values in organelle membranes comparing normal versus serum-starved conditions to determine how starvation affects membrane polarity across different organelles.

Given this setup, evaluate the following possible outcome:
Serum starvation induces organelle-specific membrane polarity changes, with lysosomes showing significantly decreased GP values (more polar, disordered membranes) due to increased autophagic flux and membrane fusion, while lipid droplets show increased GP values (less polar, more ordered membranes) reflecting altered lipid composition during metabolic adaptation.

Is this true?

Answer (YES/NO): NO